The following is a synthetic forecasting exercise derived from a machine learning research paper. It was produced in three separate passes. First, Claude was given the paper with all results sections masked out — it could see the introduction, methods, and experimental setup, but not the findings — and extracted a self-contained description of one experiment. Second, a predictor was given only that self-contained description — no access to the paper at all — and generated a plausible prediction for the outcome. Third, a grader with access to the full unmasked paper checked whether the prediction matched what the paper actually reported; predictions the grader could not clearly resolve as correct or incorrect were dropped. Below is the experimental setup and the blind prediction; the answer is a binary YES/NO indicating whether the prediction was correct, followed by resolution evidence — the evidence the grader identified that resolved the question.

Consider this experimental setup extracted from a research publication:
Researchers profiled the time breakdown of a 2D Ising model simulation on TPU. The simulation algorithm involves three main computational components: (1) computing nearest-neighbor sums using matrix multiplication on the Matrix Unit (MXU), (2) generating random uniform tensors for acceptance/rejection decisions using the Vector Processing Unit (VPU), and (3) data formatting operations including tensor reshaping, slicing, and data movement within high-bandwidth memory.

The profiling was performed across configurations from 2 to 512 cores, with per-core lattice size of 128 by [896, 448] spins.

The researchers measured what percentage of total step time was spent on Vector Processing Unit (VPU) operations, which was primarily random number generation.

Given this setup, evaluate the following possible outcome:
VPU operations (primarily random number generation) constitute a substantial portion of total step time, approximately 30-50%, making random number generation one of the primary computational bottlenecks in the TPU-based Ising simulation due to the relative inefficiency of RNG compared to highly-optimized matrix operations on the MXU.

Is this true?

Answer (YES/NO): NO